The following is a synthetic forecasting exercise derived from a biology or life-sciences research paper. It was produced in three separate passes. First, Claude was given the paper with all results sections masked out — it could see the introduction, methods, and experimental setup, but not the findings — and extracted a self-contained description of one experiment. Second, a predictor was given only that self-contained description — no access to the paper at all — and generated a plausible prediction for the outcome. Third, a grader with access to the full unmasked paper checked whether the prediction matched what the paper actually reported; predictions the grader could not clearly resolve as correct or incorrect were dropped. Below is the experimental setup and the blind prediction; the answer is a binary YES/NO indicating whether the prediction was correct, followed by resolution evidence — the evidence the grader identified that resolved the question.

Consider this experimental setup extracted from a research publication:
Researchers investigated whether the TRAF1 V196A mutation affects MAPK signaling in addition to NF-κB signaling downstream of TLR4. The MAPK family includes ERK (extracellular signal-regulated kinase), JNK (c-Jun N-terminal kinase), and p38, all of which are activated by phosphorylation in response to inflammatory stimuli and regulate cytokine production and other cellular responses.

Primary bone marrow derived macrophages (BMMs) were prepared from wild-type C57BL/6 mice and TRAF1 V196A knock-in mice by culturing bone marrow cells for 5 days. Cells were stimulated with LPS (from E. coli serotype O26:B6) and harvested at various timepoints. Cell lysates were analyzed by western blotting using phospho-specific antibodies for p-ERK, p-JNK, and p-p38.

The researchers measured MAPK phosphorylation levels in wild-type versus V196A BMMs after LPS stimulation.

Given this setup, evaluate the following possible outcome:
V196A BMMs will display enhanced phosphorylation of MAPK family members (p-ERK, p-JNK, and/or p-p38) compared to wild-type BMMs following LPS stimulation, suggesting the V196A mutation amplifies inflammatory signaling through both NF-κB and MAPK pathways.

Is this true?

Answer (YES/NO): NO